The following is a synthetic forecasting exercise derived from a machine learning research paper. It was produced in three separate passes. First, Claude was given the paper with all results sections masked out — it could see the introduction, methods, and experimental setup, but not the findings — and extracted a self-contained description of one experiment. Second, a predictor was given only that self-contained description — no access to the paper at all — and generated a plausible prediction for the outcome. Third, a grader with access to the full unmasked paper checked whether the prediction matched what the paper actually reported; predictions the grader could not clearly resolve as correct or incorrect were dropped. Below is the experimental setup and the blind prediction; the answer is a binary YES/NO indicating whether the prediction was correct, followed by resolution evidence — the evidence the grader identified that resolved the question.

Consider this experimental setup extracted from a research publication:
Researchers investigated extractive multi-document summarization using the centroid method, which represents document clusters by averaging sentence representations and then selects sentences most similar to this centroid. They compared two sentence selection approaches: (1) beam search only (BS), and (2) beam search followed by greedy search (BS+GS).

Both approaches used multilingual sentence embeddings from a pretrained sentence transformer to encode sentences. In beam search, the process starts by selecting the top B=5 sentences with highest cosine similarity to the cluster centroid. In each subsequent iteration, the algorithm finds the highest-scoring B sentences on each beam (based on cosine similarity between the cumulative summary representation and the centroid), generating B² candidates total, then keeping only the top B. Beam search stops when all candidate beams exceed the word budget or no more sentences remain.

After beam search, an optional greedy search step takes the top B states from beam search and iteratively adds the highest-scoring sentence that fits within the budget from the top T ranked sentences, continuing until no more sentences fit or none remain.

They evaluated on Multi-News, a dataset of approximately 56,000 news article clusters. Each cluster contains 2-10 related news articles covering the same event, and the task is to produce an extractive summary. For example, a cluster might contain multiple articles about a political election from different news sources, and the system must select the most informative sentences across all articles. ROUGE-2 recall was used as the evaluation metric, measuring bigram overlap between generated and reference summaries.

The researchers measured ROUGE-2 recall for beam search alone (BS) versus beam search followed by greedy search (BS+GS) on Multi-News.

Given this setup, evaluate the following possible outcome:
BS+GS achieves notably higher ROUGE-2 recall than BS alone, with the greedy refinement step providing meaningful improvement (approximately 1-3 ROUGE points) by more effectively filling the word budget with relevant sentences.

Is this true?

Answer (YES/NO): NO